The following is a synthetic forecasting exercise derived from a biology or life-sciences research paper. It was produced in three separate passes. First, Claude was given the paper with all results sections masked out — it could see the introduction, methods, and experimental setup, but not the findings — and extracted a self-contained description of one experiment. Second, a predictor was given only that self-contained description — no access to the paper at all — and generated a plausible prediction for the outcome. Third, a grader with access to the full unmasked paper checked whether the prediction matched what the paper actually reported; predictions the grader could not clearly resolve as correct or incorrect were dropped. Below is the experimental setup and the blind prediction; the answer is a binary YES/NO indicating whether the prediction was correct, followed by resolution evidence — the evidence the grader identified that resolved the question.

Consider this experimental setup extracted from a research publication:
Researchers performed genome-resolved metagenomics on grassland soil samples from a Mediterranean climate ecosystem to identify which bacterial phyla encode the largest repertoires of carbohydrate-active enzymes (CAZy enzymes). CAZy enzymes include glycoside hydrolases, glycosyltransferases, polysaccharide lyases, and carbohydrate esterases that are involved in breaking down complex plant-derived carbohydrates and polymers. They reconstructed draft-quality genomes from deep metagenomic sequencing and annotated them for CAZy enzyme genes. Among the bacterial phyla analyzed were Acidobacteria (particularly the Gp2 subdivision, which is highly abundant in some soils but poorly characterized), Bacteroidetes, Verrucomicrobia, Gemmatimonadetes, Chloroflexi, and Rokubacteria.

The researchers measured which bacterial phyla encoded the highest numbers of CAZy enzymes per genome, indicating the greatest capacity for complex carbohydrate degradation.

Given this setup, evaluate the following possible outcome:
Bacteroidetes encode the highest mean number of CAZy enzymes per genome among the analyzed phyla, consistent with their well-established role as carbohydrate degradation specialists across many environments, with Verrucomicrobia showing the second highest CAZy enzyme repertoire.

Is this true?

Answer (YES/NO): NO